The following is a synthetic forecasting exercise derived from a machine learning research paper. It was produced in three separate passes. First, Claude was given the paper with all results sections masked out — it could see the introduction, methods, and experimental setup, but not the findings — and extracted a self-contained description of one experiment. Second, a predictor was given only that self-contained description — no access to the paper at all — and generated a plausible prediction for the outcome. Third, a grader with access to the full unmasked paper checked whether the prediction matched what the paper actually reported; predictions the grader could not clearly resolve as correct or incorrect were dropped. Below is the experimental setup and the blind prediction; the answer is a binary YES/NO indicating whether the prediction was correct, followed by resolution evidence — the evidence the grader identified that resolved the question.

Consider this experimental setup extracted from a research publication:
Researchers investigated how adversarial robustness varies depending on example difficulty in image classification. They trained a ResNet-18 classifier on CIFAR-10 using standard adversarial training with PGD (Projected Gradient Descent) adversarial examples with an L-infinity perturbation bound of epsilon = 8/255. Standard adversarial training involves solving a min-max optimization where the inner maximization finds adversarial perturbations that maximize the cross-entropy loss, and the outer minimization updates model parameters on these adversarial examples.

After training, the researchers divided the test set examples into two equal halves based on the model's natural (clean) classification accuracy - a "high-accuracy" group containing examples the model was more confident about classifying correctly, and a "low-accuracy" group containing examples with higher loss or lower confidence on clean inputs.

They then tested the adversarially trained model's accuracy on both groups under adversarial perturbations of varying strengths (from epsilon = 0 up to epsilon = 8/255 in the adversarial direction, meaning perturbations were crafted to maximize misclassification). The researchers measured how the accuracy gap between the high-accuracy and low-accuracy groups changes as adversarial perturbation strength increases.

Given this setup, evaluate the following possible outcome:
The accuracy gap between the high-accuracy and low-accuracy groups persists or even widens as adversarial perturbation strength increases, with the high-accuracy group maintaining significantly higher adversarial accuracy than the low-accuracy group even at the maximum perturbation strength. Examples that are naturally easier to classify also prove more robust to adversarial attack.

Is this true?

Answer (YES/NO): YES